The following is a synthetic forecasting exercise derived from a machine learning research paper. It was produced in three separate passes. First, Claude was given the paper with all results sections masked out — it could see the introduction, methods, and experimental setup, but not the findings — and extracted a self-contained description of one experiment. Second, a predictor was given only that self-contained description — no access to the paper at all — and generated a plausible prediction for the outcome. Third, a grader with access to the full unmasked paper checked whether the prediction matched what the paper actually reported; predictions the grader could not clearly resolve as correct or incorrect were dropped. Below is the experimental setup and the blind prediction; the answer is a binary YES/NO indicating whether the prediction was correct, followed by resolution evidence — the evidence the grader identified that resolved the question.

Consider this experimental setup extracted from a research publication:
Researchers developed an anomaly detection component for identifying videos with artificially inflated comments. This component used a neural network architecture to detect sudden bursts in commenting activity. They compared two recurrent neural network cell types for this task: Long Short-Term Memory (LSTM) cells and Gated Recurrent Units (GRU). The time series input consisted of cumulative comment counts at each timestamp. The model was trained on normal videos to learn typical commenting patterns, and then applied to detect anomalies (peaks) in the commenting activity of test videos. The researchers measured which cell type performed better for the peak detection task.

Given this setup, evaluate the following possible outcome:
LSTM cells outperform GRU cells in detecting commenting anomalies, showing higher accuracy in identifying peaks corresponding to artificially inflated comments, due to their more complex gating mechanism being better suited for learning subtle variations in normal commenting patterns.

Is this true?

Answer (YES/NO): NO